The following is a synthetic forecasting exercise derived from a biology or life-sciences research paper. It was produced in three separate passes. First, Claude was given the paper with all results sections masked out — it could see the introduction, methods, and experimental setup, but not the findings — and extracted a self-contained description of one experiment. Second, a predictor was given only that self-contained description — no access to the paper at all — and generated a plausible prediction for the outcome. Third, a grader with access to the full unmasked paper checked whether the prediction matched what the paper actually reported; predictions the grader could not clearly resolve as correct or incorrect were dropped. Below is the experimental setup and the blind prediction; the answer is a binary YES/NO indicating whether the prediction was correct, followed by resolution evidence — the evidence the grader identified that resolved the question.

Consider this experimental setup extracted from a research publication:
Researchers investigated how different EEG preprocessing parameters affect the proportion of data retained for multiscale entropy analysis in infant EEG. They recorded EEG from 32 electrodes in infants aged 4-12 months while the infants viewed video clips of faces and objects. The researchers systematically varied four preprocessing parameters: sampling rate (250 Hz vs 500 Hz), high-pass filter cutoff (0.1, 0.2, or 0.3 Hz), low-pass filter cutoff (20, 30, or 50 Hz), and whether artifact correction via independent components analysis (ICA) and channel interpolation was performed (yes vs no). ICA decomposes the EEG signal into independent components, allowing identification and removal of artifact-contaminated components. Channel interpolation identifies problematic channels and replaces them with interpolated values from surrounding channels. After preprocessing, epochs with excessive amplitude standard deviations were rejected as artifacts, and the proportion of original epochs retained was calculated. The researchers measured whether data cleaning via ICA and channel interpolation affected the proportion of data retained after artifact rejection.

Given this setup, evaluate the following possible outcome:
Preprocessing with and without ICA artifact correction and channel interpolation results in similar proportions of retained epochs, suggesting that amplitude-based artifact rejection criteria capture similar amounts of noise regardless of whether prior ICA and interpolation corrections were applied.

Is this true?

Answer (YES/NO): NO